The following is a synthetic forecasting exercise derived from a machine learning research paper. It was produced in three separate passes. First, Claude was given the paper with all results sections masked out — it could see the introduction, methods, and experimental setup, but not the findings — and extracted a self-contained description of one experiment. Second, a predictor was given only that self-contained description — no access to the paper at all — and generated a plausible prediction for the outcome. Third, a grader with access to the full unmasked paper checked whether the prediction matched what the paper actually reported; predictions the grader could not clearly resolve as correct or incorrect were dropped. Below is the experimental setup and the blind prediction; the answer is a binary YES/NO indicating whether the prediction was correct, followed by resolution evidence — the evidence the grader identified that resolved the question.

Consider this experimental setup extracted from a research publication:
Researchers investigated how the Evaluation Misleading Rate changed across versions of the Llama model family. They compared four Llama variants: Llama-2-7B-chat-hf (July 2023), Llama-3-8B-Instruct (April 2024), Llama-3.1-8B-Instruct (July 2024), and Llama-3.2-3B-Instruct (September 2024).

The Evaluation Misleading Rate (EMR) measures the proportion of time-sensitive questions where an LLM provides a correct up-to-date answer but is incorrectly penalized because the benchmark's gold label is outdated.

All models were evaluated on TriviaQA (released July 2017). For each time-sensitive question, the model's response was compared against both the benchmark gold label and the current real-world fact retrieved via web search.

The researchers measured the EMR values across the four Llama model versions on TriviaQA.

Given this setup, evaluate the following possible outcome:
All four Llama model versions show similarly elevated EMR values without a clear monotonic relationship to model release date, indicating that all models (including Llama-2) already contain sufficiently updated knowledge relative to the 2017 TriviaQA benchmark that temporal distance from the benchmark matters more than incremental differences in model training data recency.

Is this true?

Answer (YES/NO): NO